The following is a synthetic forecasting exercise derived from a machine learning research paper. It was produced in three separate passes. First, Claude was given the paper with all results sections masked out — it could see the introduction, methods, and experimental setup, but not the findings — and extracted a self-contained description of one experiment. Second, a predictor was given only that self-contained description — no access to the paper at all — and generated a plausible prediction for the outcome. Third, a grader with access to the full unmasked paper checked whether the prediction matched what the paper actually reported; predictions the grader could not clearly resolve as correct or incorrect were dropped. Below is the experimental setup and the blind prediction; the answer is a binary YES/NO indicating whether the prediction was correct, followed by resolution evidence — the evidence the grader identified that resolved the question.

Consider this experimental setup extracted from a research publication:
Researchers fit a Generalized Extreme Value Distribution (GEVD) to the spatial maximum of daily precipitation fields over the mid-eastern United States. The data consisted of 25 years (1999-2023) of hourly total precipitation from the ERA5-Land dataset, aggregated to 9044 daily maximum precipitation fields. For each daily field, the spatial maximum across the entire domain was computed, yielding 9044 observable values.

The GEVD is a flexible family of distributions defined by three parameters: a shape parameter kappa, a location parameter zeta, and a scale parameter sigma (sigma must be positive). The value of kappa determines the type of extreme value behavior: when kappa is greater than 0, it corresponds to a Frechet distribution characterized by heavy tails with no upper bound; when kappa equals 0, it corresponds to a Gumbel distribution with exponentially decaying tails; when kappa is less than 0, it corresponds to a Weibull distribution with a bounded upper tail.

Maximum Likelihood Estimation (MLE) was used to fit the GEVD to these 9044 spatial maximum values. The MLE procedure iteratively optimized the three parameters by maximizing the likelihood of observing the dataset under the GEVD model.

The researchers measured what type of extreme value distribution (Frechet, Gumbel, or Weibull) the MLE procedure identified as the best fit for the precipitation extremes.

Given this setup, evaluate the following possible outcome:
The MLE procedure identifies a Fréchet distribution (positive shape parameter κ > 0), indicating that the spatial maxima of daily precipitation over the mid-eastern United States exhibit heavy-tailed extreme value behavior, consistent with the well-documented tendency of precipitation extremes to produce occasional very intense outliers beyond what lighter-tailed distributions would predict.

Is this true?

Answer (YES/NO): NO